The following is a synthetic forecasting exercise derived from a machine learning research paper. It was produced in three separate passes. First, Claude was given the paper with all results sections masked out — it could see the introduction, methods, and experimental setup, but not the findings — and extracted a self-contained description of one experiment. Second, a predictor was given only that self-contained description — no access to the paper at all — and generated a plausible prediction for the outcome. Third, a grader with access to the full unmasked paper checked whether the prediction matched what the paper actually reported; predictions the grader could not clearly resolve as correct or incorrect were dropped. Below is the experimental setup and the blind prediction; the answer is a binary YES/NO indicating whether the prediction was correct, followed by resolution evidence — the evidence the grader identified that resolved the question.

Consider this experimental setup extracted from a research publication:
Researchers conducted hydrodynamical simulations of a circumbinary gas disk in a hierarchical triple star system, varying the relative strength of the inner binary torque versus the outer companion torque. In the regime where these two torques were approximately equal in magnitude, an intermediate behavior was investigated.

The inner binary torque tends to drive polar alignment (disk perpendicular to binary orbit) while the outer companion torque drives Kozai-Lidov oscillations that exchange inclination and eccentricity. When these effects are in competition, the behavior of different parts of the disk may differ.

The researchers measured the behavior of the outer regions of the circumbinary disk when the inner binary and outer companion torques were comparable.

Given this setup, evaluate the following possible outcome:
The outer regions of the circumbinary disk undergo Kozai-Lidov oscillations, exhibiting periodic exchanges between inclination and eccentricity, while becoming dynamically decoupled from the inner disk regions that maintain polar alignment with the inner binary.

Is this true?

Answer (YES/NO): NO